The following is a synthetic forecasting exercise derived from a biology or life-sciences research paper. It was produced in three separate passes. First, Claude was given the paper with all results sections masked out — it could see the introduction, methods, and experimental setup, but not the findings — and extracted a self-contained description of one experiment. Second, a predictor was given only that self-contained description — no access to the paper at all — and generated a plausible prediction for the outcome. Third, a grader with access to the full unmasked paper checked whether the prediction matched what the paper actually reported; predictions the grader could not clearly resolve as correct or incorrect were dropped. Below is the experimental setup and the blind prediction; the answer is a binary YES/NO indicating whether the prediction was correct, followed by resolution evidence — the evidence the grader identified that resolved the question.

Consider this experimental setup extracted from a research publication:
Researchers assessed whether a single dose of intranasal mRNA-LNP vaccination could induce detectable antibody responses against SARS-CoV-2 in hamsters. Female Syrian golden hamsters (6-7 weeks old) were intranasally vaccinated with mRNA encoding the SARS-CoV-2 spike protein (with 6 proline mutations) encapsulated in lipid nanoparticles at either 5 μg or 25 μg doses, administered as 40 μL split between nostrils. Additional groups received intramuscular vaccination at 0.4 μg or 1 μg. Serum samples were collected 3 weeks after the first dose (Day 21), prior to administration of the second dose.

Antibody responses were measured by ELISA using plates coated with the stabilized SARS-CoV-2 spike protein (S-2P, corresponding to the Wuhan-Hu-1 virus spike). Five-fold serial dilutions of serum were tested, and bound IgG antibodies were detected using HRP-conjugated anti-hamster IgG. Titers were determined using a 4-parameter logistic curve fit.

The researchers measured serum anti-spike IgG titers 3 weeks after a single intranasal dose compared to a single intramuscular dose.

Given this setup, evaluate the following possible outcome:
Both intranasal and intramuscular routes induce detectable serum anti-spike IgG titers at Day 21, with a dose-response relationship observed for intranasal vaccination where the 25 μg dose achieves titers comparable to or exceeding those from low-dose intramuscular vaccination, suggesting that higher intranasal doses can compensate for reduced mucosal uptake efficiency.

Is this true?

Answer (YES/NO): NO